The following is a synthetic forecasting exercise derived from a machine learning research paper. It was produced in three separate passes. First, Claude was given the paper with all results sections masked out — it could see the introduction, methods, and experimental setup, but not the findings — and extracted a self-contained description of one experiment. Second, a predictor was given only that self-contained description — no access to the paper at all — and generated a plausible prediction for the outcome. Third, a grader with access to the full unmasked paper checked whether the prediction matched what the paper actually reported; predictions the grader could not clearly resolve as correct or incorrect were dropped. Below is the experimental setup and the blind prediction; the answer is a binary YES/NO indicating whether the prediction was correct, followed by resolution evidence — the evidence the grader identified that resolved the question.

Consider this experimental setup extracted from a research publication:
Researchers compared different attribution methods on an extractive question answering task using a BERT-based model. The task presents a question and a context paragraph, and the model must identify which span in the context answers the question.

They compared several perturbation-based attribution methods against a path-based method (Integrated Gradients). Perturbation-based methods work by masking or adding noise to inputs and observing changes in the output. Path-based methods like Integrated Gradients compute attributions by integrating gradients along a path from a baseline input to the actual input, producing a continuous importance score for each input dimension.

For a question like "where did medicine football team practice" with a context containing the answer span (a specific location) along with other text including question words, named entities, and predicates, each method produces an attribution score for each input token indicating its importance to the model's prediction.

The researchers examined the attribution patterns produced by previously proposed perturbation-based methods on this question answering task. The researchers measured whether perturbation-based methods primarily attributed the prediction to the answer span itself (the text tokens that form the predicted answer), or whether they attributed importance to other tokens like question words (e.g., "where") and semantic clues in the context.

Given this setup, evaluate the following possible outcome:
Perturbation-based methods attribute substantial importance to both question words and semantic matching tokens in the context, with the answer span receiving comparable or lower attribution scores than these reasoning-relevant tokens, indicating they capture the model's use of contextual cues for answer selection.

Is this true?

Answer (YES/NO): NO